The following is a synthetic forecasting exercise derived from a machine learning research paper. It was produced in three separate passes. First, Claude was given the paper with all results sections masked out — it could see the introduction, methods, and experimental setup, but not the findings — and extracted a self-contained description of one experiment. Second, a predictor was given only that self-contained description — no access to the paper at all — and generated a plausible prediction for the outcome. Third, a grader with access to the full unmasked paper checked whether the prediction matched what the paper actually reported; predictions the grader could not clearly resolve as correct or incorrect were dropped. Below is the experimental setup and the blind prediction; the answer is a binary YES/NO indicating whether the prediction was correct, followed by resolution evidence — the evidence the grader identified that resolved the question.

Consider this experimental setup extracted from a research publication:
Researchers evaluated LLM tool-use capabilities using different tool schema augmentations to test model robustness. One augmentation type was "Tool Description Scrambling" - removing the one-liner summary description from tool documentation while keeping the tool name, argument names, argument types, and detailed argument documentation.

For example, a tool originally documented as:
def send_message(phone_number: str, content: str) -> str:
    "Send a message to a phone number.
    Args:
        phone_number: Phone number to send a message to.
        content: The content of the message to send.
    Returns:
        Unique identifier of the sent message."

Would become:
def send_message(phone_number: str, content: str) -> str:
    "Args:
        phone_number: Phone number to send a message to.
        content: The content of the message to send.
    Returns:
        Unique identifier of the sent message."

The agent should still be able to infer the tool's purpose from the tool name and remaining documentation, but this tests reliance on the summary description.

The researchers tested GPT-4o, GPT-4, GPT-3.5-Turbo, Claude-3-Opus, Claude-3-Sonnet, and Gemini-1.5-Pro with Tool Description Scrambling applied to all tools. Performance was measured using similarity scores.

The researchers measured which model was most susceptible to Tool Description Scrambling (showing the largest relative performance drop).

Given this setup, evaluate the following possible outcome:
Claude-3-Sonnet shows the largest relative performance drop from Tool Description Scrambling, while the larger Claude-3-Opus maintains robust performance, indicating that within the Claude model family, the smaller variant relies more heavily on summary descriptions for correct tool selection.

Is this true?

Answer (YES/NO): NO